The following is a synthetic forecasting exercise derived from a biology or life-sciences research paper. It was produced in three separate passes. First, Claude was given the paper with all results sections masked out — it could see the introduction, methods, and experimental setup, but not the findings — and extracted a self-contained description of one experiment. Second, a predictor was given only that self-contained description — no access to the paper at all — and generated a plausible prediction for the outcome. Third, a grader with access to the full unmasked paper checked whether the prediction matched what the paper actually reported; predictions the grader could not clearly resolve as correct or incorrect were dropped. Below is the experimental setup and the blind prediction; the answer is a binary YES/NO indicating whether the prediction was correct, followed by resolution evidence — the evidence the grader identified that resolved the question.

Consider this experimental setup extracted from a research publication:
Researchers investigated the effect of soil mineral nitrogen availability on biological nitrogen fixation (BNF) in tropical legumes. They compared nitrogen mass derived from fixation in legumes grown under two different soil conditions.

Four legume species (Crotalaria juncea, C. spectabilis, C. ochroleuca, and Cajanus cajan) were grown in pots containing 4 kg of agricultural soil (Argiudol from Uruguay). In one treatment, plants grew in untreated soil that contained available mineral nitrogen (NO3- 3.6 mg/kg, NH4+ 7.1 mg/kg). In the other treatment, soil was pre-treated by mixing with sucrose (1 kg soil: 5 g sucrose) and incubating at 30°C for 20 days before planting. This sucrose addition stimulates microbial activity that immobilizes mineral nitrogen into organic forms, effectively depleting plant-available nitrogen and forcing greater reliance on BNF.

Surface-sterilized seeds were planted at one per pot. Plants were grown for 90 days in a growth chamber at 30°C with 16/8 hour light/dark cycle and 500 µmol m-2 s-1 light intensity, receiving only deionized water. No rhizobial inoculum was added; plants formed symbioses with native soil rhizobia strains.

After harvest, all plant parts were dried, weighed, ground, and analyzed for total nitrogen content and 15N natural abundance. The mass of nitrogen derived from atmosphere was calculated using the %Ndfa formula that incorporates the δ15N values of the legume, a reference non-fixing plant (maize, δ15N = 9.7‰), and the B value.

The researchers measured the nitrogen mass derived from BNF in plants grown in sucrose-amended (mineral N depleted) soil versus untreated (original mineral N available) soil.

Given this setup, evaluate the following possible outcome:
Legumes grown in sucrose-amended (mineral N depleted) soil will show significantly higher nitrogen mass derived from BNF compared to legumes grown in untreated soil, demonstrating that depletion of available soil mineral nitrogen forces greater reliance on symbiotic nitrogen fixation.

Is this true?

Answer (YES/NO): YES